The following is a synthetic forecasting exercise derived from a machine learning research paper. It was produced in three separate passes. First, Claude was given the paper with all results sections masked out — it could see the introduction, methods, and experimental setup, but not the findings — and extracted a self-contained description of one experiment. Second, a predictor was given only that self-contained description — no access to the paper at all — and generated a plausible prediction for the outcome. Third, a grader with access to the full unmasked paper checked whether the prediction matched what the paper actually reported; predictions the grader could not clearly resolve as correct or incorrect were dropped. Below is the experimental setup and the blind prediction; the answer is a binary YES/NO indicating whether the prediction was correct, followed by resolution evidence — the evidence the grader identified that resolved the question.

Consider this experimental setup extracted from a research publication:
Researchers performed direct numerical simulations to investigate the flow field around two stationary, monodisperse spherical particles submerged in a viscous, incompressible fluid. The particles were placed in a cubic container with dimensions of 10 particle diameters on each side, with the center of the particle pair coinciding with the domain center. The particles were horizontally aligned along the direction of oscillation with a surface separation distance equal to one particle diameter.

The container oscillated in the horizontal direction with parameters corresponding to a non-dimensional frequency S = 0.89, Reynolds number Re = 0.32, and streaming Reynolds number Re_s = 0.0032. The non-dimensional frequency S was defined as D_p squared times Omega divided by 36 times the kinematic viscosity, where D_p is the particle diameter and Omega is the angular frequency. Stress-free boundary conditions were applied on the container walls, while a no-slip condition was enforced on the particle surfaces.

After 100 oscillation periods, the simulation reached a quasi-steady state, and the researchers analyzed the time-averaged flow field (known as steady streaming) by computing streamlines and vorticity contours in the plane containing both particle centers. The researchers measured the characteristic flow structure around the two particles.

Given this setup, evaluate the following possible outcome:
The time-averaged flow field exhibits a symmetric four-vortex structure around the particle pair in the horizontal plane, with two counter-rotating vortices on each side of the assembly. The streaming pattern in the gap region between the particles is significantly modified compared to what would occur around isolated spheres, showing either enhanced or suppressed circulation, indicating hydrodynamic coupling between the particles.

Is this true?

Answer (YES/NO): NO